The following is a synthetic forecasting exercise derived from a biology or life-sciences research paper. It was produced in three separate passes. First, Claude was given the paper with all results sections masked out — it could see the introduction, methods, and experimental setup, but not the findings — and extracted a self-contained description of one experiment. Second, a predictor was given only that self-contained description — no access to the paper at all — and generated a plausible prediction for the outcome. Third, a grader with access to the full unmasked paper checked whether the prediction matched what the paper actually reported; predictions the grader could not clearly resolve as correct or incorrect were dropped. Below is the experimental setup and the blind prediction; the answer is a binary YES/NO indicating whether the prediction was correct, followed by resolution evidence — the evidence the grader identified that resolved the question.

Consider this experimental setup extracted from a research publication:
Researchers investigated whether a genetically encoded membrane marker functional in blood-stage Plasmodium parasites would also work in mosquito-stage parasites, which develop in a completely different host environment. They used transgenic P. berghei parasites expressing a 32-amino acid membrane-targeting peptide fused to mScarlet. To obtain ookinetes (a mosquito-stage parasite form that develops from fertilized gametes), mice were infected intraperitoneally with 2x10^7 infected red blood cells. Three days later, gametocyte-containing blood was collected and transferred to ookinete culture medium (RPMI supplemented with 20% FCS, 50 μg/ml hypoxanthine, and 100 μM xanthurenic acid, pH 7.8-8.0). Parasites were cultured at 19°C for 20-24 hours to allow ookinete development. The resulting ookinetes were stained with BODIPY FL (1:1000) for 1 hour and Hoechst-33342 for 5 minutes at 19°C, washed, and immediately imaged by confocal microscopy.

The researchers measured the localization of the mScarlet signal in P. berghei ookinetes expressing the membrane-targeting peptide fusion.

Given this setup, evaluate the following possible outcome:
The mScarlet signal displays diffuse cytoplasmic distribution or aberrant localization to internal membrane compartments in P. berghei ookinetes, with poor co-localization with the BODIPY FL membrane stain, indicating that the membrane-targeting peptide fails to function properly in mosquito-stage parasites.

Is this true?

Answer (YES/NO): NO